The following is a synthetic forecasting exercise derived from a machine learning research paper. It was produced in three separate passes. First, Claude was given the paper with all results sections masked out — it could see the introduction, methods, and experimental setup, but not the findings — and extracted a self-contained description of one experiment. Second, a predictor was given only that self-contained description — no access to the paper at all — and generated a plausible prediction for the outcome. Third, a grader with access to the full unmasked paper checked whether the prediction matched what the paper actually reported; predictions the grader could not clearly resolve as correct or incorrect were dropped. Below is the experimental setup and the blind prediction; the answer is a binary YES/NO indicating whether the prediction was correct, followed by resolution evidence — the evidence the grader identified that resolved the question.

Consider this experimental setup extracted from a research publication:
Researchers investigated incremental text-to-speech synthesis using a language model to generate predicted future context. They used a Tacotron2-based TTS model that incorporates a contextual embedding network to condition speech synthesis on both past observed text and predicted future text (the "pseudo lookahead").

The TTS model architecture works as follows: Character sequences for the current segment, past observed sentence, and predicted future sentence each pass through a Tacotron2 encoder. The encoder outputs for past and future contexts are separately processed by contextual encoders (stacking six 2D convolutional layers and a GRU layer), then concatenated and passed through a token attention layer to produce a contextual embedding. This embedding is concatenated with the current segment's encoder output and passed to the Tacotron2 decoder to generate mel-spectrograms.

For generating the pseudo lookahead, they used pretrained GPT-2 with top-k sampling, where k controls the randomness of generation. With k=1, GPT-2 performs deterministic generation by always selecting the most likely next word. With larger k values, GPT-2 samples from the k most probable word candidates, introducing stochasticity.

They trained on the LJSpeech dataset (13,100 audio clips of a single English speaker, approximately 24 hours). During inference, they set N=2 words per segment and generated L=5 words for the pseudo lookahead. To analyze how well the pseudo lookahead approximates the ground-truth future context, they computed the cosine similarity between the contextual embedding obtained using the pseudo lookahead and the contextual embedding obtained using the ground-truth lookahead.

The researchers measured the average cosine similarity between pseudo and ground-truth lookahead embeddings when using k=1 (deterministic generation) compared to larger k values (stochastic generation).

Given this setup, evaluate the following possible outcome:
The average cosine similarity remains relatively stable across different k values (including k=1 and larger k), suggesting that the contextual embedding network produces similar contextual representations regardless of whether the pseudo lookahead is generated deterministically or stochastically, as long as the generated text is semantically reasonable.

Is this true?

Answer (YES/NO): NO